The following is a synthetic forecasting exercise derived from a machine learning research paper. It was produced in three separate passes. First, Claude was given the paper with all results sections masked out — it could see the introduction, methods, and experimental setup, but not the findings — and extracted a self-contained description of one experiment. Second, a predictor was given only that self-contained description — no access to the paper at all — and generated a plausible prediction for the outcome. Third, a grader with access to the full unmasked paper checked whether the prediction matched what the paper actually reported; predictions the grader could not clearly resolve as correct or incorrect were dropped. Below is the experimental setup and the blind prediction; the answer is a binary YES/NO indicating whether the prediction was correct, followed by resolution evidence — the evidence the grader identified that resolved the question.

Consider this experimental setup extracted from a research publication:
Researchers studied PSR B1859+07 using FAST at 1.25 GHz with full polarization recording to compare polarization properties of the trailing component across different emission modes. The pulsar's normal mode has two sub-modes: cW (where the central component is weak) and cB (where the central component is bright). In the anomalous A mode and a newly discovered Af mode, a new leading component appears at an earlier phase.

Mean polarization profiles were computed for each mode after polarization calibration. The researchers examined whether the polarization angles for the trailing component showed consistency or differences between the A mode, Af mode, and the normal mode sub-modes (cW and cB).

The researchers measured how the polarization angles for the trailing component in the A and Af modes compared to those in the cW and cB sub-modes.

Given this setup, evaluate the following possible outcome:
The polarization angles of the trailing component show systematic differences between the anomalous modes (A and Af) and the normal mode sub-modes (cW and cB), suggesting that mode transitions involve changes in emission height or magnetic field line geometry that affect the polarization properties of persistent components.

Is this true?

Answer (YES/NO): NO